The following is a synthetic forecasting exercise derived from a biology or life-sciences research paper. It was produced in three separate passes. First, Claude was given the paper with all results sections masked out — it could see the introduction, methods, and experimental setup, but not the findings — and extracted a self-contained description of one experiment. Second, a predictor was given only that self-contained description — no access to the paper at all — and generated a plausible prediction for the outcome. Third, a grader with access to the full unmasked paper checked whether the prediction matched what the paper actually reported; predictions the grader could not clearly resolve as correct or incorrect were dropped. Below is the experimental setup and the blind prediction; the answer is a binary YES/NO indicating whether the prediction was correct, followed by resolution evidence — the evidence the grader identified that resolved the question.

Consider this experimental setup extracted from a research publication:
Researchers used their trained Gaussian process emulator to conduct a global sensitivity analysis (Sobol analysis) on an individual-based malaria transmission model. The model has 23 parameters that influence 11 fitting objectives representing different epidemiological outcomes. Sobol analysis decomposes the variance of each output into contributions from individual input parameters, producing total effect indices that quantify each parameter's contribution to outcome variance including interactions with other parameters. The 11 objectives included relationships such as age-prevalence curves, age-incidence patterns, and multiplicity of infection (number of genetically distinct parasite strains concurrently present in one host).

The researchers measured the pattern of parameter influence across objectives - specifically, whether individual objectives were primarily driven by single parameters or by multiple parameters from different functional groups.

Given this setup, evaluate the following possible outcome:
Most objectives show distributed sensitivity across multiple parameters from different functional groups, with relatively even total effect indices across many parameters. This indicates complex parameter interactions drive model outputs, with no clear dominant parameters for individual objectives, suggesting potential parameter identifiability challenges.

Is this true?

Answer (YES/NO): NO